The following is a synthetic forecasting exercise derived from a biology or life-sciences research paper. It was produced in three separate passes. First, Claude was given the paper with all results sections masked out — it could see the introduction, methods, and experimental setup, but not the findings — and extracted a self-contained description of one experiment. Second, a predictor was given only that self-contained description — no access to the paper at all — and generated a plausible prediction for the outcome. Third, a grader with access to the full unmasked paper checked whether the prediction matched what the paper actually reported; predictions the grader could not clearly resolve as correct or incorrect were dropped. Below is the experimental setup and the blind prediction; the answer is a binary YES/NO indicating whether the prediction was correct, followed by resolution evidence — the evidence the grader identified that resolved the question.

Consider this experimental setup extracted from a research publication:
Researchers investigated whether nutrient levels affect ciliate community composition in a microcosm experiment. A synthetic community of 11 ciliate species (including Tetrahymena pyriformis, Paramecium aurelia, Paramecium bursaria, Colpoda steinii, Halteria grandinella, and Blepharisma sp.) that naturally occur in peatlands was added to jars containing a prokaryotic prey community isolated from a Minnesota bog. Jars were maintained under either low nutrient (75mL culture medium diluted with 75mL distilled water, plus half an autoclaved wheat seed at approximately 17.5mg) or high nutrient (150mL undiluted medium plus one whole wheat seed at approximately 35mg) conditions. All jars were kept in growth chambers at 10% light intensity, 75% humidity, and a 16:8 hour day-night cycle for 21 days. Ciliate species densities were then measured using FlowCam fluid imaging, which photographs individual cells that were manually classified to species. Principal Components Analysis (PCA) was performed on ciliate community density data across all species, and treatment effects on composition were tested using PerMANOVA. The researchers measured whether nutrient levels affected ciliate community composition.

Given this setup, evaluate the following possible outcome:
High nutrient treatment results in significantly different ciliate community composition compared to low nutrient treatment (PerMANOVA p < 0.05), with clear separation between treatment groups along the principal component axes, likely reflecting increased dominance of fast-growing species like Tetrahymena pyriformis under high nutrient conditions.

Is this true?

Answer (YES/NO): NO